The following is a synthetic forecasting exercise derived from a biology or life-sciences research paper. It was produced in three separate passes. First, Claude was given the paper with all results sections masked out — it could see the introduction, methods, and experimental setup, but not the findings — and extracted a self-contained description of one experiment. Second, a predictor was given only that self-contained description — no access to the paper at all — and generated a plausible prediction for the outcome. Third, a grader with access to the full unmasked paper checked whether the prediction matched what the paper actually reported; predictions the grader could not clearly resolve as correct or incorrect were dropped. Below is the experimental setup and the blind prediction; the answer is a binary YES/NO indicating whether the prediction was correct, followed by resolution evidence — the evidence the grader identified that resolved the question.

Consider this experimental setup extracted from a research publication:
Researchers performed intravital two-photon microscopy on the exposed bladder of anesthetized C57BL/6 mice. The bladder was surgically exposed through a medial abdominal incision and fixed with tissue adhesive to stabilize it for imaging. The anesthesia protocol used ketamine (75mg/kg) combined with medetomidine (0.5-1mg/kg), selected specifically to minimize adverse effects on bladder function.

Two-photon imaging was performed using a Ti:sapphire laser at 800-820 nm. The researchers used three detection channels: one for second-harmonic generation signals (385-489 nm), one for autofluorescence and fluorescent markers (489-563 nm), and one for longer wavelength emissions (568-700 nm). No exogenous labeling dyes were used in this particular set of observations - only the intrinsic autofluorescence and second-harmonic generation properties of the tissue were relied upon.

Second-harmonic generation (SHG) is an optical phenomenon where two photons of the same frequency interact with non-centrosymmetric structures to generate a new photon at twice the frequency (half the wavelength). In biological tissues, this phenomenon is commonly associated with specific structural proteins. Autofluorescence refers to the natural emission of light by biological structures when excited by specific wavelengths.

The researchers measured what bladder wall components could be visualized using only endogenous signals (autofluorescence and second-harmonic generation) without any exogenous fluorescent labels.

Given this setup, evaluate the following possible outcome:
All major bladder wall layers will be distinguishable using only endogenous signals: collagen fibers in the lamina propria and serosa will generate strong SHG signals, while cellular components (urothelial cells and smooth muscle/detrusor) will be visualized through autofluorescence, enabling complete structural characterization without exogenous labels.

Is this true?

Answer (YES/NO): YES